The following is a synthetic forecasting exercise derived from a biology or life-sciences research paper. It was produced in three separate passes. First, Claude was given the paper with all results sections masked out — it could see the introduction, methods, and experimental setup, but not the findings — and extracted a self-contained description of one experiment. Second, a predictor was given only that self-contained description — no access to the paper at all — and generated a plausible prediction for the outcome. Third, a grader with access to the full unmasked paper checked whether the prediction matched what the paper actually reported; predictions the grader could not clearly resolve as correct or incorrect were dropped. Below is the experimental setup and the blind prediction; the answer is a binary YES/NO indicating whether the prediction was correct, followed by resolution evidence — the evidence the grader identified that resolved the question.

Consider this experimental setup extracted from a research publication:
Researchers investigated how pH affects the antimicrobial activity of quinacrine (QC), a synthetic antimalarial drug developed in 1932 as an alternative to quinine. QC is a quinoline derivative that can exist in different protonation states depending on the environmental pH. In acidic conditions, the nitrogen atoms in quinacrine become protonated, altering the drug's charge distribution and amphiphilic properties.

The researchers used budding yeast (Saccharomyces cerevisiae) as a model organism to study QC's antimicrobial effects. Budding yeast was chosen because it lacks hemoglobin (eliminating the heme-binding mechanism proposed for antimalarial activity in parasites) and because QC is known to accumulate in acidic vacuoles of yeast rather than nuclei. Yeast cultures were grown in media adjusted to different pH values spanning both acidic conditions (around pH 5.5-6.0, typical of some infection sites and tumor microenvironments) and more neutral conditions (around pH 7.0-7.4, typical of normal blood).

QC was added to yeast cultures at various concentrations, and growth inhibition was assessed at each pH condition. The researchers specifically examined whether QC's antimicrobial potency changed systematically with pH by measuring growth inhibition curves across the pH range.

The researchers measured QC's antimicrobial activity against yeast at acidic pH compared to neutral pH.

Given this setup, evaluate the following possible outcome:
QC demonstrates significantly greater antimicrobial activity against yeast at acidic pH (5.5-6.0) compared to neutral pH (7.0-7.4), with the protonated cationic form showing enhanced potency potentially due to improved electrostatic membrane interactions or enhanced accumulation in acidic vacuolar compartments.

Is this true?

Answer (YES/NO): NO